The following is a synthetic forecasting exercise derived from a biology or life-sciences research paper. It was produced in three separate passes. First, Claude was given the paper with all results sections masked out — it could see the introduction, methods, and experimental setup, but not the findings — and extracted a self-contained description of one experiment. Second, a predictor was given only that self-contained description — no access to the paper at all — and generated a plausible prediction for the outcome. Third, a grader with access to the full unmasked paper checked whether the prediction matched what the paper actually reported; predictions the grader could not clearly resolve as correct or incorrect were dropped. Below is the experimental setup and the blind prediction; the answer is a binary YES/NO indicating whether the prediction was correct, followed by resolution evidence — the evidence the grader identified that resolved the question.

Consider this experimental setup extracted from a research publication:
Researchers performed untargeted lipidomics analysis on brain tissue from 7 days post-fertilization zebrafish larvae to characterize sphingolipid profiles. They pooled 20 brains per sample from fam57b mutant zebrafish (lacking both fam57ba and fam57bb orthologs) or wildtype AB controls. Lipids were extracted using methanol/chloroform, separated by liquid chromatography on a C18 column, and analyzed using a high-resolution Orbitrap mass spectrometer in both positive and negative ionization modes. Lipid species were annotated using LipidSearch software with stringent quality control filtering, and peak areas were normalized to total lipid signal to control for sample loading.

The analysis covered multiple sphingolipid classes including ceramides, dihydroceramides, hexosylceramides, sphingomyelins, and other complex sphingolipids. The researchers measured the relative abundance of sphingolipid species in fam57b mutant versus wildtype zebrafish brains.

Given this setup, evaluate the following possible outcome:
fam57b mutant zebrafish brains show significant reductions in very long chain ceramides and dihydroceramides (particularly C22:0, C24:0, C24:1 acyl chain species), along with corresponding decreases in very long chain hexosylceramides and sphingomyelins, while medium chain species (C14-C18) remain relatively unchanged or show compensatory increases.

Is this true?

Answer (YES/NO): NO